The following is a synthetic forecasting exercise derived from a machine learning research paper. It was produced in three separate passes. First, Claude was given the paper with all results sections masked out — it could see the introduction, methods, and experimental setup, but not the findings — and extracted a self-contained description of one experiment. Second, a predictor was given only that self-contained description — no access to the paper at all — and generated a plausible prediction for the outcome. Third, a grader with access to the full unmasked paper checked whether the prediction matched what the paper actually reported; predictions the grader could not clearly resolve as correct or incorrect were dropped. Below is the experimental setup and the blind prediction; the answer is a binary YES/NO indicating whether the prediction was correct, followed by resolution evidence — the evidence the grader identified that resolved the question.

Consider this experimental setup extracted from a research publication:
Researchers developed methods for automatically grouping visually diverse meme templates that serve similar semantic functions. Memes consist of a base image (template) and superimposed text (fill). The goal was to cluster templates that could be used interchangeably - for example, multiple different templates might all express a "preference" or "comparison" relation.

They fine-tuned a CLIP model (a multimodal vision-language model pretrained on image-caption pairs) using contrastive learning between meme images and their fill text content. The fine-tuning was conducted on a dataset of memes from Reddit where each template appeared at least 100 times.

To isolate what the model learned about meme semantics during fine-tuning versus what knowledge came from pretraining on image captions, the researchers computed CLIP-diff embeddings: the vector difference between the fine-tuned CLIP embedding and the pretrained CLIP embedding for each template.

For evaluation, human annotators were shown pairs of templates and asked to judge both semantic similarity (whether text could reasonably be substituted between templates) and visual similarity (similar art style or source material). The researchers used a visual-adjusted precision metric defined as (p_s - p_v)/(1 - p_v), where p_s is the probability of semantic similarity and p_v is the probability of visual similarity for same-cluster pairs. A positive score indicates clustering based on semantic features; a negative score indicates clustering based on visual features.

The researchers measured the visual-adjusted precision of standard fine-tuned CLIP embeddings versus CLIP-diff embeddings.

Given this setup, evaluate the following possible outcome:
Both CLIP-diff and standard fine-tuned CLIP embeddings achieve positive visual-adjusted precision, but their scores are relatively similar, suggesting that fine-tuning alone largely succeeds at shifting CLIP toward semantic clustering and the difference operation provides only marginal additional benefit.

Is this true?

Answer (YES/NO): NO